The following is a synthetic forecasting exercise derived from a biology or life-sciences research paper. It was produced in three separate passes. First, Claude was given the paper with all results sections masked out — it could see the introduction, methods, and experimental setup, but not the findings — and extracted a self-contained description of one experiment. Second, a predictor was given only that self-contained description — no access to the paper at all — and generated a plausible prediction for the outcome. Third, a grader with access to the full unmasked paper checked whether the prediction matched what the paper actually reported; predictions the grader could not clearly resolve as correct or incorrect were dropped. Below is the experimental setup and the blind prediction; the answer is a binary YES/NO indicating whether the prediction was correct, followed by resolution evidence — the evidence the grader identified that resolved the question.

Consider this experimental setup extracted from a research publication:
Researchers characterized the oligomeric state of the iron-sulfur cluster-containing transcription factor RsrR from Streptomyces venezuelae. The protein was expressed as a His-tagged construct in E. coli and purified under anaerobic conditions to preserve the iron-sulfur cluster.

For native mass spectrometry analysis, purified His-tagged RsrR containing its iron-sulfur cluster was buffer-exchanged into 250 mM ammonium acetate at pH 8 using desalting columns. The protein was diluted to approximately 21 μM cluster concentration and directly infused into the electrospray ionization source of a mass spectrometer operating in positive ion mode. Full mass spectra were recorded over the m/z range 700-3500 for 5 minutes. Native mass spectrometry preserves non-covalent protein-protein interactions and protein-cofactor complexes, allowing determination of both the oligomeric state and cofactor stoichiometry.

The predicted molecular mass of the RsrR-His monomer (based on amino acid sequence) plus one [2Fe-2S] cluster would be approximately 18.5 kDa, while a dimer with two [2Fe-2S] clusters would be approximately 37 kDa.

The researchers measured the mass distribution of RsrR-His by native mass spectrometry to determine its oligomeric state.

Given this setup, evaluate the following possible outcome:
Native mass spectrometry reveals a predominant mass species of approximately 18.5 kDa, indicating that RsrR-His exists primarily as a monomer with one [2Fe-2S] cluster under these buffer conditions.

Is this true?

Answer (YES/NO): NO